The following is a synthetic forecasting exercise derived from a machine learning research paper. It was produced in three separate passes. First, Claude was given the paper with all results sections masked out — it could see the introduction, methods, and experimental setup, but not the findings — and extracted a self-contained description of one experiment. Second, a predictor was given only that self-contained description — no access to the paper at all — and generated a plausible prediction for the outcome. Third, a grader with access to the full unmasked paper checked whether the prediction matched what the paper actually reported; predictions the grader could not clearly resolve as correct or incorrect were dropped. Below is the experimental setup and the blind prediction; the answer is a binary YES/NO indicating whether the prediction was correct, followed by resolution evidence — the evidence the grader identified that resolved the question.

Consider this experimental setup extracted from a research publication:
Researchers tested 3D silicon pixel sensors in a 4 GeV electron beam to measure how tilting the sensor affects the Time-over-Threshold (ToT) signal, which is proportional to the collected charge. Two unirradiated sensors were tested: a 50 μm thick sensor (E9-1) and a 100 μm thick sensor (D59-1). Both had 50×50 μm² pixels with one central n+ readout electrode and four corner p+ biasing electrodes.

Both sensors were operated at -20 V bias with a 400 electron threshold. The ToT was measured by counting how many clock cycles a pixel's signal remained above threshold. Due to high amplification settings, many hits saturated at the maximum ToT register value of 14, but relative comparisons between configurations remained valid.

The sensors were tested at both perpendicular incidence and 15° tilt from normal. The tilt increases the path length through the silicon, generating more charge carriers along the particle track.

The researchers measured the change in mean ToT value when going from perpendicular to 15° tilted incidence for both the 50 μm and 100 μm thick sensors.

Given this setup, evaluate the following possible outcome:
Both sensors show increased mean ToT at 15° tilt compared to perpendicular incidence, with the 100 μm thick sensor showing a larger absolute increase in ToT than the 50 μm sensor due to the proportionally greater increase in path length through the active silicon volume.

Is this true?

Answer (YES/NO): YES